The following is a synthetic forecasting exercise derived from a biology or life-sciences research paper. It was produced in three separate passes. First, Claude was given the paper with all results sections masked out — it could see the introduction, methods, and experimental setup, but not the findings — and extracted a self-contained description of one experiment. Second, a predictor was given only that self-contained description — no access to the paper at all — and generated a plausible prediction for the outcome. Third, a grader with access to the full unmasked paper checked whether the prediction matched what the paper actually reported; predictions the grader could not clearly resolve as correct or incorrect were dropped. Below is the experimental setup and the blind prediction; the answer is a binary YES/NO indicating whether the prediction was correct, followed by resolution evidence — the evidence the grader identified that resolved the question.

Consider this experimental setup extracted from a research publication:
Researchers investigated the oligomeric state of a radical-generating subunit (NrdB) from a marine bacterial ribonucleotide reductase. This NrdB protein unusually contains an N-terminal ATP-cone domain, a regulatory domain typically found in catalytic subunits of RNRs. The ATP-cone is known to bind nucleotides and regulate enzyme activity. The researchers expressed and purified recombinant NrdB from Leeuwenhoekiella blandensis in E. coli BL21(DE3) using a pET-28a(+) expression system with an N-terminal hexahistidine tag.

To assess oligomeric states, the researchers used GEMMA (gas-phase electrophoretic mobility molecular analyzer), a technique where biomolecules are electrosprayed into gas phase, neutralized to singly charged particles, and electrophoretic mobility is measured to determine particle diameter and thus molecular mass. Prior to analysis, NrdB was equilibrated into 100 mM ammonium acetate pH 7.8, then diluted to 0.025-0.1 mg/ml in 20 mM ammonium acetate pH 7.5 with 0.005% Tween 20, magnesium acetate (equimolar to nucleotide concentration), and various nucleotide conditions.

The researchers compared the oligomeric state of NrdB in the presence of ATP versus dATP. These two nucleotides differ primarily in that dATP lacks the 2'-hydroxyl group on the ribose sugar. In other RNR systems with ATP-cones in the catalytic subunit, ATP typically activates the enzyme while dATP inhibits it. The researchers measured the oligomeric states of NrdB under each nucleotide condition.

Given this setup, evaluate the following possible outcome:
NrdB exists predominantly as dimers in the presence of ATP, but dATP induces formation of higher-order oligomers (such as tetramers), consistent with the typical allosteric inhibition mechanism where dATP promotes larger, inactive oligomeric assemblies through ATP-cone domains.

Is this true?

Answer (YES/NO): YES